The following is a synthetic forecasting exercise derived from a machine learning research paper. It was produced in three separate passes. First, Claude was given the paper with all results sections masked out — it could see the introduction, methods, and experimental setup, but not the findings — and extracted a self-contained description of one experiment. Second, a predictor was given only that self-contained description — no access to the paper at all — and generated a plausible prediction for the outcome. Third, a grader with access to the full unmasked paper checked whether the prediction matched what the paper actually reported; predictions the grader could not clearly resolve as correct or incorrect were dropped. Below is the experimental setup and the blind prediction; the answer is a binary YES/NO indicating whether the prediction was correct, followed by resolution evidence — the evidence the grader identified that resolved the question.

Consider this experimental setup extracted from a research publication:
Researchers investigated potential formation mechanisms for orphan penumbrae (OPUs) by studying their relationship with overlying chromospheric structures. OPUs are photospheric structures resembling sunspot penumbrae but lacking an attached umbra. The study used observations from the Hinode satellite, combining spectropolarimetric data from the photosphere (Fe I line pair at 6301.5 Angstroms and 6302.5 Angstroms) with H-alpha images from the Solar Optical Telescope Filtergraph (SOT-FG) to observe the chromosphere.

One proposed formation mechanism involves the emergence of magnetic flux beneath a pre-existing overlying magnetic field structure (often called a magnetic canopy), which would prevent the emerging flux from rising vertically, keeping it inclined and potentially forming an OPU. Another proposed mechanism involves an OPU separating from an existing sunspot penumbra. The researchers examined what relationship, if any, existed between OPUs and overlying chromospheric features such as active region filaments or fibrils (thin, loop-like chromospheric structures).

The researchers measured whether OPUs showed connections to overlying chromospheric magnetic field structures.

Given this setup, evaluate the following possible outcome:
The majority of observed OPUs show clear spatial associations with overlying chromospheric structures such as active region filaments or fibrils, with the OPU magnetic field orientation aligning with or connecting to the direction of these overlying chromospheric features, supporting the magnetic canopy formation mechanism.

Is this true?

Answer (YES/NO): NO